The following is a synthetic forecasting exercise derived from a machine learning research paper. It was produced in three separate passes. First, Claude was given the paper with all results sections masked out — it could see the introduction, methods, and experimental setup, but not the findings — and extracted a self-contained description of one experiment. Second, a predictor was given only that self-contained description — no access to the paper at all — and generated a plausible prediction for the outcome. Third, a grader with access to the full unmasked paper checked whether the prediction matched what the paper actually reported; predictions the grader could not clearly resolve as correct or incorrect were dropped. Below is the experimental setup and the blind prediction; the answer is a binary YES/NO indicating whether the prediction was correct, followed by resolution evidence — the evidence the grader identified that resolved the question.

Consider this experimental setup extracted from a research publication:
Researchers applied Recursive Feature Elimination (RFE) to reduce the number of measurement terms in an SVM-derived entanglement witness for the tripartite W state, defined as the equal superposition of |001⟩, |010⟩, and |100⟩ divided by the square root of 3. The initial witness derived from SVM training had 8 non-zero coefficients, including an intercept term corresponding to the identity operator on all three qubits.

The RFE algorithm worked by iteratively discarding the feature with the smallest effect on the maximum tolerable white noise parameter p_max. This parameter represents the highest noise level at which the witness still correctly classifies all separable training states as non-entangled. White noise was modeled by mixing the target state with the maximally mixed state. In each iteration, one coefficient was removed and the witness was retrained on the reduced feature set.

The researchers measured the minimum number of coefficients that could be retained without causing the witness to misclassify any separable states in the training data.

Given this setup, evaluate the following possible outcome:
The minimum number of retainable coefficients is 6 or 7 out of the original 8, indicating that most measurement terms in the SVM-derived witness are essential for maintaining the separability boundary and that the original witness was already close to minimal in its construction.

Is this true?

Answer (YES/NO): NO